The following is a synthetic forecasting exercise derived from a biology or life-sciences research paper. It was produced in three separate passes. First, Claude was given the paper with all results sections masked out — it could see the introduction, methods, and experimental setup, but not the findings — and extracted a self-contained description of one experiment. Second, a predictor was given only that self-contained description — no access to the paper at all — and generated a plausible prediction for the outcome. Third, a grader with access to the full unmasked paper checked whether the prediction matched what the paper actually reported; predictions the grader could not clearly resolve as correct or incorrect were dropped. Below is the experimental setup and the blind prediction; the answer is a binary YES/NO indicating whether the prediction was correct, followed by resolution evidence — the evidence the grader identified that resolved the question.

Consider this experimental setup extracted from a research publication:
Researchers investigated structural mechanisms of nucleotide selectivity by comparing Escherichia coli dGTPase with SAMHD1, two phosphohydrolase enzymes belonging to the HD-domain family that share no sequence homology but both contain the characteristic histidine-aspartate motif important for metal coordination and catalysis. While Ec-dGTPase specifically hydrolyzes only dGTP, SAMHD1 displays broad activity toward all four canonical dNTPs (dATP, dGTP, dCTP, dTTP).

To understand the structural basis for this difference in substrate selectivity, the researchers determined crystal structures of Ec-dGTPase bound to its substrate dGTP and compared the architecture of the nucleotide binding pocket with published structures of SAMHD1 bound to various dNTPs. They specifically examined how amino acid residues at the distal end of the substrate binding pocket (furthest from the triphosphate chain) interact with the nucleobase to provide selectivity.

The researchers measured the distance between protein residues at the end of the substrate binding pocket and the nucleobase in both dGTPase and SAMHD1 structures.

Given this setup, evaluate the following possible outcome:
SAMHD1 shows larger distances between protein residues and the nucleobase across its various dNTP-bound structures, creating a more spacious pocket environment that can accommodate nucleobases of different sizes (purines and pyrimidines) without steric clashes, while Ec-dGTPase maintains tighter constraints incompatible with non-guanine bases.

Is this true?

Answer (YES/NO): YES